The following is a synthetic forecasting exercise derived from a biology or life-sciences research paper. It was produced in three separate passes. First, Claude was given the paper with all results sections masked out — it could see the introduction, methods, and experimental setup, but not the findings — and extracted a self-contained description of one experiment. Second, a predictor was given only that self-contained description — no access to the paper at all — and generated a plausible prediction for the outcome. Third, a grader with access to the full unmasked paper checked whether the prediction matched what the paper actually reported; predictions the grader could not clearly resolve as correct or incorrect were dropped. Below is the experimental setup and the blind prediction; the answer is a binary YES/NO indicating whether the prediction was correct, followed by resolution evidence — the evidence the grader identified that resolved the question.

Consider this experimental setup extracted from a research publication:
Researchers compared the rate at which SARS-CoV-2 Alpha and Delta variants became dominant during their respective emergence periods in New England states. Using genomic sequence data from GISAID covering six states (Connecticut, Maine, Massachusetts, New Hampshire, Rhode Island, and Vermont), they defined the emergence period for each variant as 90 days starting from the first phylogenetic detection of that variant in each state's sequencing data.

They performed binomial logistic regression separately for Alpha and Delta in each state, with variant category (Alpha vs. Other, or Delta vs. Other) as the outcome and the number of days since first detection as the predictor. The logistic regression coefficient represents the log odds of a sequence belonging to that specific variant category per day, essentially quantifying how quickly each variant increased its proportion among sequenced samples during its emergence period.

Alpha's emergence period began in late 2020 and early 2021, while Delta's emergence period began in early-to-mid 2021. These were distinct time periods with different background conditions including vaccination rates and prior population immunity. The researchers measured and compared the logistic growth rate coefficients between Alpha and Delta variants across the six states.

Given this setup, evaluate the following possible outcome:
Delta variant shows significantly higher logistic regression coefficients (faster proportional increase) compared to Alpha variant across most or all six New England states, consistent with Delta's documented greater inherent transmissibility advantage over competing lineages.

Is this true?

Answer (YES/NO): YES